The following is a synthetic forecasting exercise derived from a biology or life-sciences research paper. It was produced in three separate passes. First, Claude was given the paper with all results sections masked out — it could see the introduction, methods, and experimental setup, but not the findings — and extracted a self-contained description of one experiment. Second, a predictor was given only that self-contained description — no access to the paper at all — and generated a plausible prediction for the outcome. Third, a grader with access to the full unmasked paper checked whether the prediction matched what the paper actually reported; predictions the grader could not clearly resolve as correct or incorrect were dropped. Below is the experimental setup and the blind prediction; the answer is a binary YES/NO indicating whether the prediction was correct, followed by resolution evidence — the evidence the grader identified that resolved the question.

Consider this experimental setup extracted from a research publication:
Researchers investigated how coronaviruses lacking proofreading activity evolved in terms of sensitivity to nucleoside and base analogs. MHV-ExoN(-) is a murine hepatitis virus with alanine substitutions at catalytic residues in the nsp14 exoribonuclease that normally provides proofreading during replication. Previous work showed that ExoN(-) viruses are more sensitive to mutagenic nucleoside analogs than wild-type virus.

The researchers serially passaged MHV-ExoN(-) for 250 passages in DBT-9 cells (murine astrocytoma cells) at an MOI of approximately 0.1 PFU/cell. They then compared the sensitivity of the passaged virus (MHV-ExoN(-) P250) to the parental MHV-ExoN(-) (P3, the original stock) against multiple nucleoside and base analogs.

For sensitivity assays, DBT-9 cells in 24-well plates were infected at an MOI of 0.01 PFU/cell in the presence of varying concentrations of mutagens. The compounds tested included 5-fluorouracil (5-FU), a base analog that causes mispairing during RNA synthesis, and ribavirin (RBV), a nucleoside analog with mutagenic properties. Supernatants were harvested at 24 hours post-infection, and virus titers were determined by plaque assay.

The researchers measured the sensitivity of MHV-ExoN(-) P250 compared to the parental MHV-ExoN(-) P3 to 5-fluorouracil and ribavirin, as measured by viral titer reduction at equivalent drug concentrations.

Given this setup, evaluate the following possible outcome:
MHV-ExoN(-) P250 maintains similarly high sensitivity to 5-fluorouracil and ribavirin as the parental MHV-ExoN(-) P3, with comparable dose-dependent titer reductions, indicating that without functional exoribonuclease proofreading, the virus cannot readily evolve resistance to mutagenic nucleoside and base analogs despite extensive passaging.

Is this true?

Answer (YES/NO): NO